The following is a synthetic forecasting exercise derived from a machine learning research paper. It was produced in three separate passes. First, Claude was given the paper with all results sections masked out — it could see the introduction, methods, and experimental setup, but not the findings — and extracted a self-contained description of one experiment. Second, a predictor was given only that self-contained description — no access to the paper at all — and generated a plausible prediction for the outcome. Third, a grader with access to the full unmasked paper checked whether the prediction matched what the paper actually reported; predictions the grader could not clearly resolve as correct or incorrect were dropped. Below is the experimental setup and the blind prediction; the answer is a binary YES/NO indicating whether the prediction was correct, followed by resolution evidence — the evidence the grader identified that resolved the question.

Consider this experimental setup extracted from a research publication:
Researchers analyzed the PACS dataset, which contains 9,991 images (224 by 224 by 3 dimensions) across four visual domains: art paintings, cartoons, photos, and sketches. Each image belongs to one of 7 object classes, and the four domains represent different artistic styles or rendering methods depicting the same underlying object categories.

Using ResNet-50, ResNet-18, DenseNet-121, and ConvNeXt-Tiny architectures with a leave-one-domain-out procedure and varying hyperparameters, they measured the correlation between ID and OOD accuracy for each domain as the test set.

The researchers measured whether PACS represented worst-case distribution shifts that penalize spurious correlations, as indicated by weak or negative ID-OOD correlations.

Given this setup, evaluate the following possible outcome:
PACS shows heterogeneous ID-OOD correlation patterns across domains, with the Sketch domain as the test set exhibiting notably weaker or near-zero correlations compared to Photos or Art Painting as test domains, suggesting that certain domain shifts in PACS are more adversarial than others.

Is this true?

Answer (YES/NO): NO